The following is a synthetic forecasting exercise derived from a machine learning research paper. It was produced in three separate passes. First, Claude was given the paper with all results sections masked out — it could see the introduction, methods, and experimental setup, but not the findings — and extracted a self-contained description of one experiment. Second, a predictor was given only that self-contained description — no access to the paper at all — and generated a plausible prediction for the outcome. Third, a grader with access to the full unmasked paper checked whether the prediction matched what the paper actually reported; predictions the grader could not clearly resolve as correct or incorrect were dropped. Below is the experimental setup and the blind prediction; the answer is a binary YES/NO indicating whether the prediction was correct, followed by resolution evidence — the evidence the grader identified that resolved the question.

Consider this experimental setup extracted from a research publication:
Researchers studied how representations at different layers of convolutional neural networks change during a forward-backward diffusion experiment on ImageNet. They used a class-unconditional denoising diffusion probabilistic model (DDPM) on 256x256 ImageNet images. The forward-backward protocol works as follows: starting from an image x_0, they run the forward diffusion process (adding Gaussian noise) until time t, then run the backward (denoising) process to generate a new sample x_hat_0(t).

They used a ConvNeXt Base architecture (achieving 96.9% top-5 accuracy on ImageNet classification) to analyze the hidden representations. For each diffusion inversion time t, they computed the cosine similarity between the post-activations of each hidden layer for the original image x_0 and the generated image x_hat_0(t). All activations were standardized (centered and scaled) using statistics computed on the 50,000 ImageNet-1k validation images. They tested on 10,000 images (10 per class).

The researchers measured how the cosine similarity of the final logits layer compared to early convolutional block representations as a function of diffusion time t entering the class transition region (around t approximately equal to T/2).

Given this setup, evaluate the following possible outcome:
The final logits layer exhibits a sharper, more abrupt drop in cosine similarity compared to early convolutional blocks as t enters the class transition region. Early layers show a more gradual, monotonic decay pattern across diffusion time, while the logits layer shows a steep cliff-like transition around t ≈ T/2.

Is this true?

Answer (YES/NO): YES